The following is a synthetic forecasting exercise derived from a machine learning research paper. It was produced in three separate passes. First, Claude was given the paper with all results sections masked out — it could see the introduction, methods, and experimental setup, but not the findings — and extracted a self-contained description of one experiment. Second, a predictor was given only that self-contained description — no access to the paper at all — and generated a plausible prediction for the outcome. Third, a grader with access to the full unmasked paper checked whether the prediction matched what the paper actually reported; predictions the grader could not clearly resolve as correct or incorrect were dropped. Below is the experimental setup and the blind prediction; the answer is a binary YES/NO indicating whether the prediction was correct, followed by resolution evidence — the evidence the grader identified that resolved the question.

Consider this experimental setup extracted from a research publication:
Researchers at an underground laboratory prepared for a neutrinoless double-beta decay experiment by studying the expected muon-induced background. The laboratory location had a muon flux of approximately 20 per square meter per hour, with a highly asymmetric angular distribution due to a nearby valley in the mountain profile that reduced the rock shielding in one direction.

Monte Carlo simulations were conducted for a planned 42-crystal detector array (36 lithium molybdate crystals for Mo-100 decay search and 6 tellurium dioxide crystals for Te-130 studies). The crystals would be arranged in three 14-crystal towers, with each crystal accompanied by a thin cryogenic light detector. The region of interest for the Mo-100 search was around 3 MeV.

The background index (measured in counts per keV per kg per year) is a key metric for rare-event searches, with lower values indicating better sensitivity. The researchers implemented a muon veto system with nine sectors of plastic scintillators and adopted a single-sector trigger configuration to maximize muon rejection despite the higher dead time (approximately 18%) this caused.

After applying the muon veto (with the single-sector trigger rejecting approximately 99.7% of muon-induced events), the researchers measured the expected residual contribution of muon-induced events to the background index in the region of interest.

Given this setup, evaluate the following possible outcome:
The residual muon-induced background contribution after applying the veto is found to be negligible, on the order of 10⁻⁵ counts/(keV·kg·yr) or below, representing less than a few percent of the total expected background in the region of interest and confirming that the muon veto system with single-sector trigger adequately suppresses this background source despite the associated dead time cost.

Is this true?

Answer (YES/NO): NO